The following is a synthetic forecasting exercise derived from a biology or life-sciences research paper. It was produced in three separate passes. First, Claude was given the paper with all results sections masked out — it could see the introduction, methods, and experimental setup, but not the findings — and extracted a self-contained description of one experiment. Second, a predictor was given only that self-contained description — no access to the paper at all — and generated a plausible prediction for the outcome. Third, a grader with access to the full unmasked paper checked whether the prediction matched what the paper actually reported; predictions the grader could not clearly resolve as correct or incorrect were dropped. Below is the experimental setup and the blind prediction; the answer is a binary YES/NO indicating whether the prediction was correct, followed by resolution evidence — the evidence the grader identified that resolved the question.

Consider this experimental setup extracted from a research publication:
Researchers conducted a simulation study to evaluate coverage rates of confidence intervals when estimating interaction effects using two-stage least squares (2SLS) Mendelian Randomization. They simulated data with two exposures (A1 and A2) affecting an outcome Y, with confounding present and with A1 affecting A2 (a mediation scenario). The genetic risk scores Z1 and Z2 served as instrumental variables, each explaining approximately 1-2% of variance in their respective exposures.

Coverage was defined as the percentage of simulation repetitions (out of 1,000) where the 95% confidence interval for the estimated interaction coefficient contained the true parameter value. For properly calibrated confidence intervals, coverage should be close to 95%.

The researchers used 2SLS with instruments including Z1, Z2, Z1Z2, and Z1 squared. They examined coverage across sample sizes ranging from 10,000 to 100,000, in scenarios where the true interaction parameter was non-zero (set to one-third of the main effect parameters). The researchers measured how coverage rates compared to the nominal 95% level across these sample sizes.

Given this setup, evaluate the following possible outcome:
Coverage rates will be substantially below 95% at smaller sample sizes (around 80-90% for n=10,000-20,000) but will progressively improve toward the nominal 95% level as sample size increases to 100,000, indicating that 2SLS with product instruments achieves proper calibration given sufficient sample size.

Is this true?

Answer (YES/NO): NO